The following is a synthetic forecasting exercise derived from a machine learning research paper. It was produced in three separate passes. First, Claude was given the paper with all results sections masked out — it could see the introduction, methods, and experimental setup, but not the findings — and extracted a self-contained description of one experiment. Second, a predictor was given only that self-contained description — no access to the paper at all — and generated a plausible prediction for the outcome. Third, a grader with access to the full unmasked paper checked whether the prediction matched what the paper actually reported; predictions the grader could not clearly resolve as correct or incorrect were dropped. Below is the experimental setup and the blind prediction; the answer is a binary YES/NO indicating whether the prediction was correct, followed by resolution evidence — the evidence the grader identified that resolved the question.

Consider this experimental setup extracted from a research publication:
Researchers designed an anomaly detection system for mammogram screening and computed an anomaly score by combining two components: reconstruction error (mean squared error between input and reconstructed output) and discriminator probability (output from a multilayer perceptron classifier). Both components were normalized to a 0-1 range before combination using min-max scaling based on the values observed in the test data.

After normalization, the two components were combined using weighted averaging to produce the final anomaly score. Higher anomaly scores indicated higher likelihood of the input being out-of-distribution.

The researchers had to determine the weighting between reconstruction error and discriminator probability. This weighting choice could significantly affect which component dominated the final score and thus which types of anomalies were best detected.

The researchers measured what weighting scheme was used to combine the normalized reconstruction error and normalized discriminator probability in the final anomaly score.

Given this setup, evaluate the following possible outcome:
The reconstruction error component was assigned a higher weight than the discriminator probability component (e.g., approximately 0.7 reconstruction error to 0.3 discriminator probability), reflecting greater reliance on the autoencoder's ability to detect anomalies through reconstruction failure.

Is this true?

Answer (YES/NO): NO